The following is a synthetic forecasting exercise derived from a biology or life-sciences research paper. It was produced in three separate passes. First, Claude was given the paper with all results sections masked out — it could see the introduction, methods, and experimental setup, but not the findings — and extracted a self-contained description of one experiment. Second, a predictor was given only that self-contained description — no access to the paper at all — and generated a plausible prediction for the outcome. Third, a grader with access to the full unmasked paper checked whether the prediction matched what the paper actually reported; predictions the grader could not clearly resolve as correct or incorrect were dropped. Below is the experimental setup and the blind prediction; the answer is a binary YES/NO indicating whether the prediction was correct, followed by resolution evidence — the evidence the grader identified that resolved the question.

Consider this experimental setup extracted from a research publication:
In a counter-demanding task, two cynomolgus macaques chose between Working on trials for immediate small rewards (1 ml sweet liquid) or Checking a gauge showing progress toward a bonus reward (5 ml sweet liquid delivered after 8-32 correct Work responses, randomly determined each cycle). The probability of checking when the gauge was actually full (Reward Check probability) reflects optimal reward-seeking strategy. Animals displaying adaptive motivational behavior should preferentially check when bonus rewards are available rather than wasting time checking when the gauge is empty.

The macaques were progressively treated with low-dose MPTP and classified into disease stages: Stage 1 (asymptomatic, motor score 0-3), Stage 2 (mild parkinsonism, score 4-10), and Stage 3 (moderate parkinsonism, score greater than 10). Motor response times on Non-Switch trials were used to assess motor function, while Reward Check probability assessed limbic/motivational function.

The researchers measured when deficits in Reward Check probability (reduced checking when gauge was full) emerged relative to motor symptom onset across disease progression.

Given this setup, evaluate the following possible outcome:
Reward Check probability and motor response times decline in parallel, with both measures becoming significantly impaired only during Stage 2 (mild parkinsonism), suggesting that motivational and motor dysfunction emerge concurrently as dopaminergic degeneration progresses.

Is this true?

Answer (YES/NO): NO